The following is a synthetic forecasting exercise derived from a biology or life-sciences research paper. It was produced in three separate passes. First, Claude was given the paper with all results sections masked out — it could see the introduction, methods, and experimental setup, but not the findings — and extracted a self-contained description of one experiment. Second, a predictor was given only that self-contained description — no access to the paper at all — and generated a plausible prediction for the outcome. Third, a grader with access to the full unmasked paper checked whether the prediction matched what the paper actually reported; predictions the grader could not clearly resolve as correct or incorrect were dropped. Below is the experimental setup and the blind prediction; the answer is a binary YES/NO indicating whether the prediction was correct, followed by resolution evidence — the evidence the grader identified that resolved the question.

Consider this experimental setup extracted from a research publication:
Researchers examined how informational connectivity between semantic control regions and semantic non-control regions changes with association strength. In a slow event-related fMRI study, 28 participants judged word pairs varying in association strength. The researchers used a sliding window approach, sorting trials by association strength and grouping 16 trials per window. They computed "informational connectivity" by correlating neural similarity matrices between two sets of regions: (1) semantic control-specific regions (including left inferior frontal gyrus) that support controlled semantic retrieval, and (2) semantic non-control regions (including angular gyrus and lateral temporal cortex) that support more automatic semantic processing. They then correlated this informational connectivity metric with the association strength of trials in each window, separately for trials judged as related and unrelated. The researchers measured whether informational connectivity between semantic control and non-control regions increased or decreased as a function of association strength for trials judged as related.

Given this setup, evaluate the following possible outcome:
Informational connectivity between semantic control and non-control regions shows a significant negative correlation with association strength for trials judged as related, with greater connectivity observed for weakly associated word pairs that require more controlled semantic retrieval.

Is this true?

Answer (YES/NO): NO